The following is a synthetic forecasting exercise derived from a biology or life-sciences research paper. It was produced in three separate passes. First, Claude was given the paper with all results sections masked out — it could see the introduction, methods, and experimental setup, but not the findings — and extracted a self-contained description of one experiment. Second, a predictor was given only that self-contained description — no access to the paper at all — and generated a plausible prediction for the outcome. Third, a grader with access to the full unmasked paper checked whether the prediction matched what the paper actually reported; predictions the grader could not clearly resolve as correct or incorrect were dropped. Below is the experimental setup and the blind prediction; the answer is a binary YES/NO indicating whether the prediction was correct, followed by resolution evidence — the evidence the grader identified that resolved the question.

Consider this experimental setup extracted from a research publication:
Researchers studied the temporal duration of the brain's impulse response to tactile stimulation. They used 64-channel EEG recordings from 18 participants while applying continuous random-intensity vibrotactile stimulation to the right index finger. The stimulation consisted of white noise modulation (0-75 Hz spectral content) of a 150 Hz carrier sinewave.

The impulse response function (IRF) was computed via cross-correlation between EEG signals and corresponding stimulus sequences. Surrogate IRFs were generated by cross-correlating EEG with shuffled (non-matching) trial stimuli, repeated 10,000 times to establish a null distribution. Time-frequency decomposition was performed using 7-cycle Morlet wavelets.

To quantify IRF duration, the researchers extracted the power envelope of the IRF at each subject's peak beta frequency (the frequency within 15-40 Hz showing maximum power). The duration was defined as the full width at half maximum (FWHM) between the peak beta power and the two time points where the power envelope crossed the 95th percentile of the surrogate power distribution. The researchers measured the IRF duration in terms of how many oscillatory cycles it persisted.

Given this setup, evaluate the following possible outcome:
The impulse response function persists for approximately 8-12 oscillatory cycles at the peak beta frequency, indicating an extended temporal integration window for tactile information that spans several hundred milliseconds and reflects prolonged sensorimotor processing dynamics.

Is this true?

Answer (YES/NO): NO